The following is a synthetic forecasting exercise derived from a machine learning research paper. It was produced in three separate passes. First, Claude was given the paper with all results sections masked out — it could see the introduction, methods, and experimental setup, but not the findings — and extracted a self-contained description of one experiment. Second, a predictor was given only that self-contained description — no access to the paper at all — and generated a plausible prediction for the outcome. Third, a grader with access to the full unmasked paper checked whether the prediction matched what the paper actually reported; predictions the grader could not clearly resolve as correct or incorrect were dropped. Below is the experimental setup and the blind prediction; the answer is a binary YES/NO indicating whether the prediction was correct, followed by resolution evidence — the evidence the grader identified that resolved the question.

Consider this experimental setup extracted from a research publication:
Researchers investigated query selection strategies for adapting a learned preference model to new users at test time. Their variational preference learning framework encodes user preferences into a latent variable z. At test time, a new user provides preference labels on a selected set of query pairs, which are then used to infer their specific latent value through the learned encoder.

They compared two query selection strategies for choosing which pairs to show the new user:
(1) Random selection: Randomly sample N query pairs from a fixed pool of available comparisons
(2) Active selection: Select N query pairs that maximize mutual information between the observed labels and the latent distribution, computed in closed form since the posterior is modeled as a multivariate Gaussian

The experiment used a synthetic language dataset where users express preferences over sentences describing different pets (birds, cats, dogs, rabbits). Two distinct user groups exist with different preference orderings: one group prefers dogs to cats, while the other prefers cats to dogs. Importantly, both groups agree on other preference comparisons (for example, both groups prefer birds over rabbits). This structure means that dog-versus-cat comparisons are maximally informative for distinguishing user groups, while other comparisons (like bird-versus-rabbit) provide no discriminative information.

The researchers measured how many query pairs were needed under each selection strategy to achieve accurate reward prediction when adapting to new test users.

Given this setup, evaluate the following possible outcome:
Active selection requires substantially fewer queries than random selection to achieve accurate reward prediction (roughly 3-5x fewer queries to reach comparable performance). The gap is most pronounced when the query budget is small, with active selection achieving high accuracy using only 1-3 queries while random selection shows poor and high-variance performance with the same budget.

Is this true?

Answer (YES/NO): NO